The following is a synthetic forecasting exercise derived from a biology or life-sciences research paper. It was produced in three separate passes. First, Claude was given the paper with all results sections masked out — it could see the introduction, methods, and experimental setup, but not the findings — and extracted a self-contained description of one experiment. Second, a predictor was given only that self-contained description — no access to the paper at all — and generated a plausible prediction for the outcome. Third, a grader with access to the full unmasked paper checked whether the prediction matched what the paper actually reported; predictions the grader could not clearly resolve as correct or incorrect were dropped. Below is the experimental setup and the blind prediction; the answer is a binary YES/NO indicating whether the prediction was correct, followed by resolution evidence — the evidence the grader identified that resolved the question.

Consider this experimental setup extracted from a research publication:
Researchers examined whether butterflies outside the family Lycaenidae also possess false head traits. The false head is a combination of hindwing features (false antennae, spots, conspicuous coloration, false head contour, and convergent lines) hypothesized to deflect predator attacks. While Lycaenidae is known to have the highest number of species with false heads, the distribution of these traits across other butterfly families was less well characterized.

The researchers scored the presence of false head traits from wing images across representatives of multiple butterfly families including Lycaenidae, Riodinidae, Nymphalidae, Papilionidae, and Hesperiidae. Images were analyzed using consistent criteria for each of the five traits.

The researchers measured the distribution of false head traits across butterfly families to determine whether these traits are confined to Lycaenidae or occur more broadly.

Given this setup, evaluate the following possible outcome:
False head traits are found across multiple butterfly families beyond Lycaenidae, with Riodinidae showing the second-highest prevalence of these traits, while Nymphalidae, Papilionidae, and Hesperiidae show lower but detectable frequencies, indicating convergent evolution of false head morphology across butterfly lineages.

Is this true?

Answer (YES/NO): NO